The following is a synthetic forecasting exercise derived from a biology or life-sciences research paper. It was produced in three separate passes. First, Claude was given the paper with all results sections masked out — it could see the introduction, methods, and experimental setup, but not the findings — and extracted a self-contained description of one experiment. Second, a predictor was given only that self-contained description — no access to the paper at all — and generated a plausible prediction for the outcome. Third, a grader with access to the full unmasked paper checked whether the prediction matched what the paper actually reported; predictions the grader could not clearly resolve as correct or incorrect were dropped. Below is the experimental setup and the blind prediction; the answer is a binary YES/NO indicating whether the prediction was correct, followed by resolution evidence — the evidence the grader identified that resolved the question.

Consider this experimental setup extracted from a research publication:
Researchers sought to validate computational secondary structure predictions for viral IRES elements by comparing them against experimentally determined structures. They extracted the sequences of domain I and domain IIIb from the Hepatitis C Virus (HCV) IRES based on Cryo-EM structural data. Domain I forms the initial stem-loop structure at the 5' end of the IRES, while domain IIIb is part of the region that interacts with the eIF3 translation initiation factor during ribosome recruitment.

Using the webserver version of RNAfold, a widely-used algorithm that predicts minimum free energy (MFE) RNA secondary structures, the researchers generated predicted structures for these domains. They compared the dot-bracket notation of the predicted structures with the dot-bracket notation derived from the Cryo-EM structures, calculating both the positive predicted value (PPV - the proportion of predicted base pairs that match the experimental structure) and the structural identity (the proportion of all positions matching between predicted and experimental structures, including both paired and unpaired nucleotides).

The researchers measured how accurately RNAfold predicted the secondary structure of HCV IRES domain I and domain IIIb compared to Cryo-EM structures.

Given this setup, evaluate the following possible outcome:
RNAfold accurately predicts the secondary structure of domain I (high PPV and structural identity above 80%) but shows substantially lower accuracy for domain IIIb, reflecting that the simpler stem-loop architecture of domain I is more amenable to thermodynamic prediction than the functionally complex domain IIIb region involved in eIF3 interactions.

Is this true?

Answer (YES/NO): NO